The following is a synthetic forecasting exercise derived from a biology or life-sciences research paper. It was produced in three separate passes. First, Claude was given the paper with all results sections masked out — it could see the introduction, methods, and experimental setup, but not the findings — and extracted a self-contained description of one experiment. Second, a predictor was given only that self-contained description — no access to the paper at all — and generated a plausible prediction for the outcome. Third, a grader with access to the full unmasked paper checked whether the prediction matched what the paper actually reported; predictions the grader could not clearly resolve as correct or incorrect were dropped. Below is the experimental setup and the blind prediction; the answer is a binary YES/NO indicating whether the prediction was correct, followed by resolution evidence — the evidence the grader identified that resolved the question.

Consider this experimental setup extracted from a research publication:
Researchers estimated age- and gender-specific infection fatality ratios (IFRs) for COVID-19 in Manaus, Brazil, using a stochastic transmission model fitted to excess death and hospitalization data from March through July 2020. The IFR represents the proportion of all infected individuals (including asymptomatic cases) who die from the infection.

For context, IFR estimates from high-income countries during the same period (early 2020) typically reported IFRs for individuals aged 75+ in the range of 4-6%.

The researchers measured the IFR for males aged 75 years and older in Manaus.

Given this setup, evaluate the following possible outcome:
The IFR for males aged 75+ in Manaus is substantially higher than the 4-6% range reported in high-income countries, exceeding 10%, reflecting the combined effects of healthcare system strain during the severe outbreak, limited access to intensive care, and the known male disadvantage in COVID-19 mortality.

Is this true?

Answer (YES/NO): NO